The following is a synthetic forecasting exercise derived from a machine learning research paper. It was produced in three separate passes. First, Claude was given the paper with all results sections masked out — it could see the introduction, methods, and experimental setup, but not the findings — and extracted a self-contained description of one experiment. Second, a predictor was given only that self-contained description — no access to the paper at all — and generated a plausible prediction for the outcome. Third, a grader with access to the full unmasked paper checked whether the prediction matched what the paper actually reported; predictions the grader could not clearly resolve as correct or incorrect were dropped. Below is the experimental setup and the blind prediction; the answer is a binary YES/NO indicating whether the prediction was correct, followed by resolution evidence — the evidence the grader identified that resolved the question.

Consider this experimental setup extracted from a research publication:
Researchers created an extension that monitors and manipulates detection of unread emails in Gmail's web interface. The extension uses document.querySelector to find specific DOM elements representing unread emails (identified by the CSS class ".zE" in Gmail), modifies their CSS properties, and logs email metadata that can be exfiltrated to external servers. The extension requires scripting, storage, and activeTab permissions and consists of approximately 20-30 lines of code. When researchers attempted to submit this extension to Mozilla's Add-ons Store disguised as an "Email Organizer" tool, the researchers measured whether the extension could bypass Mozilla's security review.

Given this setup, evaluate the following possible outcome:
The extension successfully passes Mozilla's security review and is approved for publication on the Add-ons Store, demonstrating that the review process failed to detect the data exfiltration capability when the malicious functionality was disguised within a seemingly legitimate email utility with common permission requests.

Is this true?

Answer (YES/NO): YES